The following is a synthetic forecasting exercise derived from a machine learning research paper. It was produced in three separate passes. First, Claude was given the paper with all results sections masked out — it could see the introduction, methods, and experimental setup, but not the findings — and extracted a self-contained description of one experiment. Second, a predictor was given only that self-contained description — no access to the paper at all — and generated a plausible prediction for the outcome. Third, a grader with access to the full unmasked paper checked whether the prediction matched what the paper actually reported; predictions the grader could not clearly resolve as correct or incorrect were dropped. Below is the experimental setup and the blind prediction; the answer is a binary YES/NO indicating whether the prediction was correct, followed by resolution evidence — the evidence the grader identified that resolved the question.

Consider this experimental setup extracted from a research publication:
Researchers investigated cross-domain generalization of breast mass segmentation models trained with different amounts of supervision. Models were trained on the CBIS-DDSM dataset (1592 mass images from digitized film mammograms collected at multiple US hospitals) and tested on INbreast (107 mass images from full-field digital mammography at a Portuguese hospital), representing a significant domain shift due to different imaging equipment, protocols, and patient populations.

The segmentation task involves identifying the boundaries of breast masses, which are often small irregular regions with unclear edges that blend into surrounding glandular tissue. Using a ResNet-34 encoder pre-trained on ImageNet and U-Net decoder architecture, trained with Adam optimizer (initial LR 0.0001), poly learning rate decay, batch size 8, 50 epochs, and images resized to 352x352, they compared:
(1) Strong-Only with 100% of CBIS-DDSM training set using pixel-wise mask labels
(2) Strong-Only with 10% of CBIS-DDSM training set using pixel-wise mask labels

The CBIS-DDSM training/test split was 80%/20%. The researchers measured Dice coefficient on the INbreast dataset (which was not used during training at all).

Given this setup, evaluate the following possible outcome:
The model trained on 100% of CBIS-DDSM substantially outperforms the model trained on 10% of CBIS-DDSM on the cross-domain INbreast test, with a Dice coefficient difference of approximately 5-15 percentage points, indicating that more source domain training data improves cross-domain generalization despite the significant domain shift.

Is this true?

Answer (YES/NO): NO